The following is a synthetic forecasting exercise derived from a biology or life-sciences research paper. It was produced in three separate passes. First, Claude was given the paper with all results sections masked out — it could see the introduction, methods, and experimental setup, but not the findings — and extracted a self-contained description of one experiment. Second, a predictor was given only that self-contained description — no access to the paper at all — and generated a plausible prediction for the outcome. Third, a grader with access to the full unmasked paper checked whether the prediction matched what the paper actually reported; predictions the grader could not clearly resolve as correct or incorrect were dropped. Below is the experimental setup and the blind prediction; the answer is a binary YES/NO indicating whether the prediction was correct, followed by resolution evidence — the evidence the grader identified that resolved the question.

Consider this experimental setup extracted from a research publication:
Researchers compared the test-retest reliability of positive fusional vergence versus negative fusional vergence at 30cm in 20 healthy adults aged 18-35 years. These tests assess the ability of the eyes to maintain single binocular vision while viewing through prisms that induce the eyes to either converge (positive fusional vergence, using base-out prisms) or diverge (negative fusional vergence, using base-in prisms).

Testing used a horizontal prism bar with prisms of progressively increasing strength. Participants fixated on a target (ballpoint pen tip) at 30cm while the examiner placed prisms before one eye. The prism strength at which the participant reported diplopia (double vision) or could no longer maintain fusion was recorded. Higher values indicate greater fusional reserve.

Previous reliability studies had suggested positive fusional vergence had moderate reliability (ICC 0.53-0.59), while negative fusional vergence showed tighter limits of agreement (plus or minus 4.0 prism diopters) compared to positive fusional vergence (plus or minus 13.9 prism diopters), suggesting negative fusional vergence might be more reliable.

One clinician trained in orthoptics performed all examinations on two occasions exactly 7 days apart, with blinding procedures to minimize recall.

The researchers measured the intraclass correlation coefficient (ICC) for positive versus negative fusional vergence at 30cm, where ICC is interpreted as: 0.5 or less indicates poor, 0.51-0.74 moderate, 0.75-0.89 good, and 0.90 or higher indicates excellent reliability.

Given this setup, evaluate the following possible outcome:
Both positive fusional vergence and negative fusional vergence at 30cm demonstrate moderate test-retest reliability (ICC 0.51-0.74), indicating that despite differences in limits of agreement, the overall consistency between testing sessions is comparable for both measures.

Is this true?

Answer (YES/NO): YES